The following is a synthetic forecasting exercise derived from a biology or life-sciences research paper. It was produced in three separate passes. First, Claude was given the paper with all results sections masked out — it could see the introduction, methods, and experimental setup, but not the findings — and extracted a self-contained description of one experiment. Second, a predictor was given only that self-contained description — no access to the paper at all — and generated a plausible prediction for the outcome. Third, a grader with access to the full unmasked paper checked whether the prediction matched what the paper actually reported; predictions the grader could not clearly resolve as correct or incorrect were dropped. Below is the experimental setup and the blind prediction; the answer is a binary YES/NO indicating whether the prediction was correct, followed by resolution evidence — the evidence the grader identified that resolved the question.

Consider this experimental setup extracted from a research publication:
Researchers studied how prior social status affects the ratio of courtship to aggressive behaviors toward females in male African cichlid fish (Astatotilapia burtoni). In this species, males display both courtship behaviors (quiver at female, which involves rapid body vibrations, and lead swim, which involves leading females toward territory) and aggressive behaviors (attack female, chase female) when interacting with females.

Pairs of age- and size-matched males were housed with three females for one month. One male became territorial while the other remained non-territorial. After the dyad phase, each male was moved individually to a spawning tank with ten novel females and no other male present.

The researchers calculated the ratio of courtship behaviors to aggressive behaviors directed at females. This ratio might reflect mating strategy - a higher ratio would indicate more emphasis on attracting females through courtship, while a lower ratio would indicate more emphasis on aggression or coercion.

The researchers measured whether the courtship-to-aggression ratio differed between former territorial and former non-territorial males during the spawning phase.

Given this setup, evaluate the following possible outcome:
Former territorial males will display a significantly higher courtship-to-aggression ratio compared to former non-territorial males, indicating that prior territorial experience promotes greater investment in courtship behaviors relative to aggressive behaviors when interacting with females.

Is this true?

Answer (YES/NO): NO